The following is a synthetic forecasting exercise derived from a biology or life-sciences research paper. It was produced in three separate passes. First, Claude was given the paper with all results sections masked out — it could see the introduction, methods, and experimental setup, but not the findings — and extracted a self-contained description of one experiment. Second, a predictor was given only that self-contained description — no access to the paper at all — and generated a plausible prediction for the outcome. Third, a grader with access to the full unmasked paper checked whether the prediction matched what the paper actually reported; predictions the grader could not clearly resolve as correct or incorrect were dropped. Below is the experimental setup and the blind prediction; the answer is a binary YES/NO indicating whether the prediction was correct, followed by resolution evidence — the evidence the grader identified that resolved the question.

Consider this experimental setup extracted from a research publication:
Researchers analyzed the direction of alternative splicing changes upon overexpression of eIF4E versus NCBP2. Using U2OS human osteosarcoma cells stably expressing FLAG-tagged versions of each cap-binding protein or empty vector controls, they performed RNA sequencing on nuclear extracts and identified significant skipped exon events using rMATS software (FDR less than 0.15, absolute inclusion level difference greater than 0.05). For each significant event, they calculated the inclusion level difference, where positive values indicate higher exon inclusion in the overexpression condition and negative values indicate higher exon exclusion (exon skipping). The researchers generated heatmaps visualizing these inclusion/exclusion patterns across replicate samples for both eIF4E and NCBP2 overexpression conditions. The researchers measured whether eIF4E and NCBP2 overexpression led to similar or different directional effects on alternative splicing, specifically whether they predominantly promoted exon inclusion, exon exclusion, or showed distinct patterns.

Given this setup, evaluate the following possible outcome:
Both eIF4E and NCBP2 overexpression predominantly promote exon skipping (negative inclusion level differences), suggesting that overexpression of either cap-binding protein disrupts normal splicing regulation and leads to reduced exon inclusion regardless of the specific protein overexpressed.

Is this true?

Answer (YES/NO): NO